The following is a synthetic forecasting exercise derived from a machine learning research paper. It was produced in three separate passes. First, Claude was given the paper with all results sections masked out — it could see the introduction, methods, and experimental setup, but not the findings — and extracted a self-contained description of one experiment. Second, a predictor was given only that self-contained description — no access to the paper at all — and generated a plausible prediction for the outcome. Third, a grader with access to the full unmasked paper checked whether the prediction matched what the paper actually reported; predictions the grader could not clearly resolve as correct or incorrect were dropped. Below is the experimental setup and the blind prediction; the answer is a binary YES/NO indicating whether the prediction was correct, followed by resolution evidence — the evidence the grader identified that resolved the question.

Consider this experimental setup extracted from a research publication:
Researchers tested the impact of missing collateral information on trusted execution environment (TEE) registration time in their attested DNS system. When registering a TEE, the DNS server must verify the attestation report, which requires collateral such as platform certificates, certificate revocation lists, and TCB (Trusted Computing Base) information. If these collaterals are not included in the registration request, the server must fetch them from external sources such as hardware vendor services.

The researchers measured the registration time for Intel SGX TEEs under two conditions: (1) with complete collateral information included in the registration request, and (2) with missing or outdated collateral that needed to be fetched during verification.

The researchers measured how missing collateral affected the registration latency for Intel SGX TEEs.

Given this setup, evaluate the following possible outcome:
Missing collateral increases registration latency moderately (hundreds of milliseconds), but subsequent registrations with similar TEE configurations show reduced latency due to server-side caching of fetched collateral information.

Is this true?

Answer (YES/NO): NO